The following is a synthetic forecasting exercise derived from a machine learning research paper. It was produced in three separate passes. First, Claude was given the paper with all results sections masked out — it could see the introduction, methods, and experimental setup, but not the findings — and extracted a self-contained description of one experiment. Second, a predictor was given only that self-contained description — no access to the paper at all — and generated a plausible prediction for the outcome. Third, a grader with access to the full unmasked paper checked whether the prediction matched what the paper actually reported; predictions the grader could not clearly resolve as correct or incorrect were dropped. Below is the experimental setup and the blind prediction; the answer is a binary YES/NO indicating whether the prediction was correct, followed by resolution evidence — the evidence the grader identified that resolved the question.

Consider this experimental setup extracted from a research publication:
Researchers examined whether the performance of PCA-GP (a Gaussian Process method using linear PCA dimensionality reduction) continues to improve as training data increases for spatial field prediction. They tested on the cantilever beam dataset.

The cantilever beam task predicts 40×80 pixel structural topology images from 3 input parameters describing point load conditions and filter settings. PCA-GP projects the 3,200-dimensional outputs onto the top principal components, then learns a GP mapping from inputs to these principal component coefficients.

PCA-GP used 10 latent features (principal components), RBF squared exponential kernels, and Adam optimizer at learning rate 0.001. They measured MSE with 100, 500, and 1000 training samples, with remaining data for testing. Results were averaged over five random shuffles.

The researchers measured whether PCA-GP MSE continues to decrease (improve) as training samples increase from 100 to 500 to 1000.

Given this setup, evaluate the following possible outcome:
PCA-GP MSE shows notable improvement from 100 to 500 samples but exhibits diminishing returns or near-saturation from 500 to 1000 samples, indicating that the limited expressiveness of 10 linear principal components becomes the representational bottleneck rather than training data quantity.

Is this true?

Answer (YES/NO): NO